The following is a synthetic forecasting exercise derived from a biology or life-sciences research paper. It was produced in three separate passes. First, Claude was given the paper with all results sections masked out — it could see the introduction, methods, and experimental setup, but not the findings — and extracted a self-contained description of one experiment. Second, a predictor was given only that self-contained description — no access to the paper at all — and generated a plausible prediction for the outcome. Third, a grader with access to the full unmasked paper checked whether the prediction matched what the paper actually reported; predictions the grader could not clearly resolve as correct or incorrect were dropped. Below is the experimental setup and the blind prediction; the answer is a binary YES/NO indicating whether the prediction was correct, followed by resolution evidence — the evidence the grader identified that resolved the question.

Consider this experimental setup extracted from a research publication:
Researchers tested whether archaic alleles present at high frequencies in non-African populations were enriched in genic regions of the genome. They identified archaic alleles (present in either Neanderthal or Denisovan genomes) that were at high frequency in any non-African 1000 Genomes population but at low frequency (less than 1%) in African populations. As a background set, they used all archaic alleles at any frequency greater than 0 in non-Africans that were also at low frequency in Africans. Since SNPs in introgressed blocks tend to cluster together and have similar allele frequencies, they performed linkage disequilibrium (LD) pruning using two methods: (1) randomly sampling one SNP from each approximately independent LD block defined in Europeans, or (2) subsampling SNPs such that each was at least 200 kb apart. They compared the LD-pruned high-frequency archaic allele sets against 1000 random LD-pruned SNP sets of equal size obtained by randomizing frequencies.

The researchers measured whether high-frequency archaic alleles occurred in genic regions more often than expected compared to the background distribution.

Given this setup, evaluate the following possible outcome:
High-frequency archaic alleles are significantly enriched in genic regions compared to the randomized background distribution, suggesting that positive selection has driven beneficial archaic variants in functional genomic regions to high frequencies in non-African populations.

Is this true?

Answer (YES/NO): NO